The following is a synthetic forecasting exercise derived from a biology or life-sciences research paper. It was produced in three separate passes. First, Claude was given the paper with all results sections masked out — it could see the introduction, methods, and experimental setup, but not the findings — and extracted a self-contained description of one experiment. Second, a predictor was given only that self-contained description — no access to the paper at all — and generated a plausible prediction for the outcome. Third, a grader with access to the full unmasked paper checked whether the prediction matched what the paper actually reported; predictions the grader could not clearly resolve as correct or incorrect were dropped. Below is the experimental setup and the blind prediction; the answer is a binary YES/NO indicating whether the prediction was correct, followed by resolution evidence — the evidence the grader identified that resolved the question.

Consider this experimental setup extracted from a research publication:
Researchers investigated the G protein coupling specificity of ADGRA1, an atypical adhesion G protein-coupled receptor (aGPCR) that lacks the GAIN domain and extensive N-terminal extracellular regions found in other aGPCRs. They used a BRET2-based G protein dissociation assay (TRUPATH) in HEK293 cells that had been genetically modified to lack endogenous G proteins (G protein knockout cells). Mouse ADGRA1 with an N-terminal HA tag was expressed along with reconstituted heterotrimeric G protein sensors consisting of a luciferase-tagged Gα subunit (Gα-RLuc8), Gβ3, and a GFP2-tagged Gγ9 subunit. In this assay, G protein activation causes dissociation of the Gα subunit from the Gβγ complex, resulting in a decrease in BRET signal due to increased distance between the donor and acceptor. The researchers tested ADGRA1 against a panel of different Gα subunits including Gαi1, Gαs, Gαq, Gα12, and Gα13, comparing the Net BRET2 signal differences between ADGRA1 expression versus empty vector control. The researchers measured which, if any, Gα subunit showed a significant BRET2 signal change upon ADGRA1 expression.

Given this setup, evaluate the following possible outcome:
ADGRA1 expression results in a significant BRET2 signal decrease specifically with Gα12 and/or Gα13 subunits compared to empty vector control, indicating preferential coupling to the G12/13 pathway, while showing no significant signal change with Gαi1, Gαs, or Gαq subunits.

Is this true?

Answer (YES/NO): NO